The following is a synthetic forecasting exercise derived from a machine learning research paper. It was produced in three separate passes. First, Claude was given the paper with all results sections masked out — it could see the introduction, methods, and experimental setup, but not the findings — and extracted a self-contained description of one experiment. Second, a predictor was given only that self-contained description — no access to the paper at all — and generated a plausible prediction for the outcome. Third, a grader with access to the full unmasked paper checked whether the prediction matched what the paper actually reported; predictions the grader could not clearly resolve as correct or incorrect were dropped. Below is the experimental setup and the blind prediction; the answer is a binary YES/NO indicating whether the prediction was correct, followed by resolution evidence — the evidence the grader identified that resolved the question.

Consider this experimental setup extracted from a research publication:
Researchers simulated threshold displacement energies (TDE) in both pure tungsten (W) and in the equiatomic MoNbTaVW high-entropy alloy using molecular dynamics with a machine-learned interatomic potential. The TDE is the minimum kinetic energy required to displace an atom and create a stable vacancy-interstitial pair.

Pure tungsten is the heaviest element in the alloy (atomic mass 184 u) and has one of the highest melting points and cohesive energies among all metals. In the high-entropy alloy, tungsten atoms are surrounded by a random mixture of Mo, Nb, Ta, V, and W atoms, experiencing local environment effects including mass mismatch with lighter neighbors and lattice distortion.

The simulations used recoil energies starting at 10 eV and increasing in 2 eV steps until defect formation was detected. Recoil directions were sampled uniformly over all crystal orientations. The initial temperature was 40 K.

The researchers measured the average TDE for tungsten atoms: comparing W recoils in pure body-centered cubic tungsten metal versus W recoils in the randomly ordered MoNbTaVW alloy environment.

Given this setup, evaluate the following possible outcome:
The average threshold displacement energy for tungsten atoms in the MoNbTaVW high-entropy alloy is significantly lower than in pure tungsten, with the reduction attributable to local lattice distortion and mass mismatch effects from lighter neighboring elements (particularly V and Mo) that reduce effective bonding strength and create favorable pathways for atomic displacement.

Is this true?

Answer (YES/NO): YES